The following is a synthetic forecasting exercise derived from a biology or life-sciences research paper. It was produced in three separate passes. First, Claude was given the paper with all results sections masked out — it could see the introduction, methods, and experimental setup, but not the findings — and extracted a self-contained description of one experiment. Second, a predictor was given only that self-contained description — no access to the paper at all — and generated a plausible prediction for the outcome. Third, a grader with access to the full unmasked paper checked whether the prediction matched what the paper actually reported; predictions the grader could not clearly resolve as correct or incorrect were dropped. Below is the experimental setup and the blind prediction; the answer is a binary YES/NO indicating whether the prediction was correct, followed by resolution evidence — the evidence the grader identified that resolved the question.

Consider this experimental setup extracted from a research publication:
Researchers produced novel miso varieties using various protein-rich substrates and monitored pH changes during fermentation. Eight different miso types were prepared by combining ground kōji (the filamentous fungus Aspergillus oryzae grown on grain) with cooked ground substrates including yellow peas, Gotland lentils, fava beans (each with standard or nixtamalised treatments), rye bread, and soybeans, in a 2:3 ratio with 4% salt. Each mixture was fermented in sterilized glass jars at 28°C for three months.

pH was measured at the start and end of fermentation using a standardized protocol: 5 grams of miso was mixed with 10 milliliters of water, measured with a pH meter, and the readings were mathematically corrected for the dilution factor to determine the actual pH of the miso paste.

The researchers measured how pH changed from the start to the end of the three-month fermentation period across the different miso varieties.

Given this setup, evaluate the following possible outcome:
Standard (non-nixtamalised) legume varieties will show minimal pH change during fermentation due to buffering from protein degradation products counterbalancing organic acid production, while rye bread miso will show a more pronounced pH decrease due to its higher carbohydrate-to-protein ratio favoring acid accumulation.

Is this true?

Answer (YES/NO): NO